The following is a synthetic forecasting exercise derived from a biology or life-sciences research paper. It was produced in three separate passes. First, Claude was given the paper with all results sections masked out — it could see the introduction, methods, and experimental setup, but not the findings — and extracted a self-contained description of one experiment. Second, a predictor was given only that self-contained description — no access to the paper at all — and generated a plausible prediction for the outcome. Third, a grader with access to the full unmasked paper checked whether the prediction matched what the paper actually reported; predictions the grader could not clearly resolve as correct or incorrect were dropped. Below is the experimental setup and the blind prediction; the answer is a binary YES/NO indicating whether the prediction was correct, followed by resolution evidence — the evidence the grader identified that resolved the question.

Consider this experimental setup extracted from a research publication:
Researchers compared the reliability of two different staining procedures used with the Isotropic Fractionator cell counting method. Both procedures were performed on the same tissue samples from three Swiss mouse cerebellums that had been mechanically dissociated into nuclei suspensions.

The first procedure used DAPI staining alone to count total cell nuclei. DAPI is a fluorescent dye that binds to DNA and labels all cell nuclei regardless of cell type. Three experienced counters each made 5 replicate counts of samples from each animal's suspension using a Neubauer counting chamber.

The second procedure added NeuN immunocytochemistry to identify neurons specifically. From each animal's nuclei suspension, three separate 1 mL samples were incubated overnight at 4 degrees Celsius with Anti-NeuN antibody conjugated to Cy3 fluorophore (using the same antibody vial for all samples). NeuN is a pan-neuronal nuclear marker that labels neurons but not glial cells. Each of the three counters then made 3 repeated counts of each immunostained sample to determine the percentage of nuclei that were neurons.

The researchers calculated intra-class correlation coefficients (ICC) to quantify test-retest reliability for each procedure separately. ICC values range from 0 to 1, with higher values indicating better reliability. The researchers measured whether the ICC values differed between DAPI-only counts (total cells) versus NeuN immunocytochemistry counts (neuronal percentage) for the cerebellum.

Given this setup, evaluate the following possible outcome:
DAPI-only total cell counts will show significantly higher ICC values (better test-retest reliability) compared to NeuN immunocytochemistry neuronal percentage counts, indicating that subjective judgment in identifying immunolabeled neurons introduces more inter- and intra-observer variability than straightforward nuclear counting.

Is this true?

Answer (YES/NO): YES